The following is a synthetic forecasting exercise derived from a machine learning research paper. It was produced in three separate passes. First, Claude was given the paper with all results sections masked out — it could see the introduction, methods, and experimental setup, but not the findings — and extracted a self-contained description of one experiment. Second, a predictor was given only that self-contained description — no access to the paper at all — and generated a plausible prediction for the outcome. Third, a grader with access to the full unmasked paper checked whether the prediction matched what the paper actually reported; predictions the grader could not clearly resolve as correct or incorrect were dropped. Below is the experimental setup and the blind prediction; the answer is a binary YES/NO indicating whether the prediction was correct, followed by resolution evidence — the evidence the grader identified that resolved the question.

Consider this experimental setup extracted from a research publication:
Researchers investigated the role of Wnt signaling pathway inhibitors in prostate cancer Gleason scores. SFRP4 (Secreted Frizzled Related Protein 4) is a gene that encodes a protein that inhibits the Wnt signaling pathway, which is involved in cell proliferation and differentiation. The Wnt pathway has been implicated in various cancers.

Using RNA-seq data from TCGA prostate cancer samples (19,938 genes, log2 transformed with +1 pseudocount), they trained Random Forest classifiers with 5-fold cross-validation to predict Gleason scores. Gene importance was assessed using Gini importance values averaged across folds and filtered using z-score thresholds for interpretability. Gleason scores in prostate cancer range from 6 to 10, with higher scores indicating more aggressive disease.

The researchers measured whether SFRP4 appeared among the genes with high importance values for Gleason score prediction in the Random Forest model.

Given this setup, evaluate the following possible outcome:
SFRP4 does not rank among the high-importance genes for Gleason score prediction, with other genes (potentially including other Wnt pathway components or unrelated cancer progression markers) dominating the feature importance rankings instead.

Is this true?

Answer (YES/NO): NO